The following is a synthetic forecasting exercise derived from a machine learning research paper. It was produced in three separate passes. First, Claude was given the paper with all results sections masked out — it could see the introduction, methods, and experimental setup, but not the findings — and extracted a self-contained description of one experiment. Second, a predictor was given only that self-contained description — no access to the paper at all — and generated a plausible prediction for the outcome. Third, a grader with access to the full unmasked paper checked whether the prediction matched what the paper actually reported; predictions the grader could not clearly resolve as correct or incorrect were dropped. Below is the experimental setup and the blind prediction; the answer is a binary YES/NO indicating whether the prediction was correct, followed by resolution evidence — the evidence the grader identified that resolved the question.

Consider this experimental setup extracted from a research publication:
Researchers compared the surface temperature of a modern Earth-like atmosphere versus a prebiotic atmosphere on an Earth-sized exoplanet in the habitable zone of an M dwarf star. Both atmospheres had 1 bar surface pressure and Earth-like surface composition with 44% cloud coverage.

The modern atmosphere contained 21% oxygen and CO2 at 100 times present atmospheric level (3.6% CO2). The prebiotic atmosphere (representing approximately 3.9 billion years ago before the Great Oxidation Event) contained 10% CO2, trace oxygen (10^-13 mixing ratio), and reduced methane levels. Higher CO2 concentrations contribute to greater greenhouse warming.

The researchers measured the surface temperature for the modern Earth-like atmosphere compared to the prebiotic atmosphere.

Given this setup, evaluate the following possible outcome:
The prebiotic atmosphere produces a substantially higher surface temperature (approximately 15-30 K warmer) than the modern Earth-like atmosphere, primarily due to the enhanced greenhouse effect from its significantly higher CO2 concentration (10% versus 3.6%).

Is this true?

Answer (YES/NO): NO